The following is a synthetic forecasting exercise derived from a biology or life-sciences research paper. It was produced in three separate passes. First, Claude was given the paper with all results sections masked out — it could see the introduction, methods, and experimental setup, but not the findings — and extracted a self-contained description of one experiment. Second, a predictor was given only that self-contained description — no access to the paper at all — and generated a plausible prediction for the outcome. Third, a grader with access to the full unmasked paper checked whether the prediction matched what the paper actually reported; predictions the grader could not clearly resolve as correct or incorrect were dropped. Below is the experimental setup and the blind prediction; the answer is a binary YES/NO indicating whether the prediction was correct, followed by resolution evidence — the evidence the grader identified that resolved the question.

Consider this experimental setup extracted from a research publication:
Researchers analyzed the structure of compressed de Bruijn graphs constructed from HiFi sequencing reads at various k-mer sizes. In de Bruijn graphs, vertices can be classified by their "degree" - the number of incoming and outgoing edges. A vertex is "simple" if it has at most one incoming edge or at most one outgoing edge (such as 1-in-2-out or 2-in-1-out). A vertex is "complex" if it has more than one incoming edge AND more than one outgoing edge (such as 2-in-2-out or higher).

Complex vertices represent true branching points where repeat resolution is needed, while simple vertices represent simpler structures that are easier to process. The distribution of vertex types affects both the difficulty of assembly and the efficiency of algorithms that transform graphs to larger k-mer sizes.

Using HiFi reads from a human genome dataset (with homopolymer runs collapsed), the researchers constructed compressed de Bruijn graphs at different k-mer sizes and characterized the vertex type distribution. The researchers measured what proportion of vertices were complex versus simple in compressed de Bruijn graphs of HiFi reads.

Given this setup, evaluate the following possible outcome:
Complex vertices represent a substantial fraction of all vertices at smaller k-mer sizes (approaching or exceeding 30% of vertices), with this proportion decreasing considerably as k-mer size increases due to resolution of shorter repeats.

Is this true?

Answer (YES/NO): NO